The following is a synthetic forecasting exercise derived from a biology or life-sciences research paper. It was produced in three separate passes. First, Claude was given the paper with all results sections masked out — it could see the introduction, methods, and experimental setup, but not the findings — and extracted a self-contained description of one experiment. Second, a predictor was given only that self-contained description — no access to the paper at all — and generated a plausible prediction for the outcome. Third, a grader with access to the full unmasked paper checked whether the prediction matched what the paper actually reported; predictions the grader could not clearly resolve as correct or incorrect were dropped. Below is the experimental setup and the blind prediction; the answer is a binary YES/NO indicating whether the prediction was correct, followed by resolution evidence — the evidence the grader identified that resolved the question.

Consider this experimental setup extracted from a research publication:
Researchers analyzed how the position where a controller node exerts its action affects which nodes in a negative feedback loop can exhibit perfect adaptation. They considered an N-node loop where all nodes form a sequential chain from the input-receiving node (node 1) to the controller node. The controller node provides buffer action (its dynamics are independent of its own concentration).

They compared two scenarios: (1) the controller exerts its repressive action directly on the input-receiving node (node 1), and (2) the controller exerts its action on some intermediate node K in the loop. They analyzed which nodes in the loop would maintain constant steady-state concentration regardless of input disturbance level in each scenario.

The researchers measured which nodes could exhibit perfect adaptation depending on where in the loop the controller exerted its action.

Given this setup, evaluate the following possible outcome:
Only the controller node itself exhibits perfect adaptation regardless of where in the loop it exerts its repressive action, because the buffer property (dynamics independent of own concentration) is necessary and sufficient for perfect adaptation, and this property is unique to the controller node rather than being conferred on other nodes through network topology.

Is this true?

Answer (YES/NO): NO